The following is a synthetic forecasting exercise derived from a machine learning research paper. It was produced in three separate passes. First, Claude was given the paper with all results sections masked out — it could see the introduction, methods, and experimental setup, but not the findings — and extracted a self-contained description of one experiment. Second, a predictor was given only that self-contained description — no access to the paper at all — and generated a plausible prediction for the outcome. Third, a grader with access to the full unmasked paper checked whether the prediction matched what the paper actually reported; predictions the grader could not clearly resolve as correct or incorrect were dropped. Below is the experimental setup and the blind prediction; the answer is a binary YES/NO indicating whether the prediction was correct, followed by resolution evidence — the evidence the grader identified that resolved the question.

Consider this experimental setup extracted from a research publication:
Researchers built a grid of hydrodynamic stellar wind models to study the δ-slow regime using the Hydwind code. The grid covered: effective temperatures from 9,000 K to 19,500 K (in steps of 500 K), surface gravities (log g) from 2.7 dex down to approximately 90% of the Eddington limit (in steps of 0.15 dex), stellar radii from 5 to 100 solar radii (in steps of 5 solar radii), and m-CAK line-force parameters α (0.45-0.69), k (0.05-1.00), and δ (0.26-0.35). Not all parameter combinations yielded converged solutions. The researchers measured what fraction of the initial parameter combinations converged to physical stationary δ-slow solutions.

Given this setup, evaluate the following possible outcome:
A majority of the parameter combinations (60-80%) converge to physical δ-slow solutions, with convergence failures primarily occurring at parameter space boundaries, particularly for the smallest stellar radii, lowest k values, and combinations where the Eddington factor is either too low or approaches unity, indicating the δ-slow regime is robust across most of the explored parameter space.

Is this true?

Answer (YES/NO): NO